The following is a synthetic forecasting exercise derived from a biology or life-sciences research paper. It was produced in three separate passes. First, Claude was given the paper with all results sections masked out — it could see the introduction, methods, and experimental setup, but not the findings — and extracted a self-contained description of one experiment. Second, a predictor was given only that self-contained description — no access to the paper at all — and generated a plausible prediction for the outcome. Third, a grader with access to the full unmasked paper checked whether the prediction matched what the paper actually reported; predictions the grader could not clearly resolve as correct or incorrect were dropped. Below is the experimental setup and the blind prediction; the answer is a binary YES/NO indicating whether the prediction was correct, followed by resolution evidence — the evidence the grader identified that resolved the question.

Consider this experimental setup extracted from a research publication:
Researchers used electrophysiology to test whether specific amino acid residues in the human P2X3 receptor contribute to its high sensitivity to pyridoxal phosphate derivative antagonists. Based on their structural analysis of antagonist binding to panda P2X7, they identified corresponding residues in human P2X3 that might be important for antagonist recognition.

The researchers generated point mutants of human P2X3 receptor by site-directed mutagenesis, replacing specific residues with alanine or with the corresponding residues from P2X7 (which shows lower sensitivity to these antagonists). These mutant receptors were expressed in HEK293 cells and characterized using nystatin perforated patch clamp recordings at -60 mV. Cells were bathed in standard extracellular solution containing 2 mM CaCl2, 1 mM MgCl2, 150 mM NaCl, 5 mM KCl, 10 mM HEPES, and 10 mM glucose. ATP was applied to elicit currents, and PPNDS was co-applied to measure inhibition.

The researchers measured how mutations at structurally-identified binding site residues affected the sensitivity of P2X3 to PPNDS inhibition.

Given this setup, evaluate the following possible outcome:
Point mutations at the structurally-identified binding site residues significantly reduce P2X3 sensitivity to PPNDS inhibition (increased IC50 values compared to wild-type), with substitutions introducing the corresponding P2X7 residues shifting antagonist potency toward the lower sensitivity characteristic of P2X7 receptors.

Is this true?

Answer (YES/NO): NO